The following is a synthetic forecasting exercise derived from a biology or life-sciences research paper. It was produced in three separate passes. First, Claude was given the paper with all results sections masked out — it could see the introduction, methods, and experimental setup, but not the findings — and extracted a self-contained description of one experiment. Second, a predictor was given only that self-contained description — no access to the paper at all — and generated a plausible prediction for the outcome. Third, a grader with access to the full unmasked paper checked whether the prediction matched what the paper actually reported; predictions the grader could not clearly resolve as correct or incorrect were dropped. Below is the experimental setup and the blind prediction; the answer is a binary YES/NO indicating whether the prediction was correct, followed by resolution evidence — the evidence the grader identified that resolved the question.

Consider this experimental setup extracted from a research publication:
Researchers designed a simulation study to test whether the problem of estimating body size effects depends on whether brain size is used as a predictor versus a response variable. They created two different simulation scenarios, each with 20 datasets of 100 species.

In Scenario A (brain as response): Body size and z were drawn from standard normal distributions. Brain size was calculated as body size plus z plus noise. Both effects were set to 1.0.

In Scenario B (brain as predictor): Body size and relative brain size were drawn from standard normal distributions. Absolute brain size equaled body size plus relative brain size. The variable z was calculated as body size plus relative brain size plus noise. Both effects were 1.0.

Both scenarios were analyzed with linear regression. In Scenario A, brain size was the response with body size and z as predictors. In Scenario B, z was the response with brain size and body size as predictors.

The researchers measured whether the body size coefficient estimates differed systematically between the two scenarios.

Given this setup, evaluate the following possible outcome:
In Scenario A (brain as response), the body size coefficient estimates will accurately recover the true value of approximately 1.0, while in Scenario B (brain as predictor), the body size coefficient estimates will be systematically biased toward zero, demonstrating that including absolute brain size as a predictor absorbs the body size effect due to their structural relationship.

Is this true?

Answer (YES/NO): YES